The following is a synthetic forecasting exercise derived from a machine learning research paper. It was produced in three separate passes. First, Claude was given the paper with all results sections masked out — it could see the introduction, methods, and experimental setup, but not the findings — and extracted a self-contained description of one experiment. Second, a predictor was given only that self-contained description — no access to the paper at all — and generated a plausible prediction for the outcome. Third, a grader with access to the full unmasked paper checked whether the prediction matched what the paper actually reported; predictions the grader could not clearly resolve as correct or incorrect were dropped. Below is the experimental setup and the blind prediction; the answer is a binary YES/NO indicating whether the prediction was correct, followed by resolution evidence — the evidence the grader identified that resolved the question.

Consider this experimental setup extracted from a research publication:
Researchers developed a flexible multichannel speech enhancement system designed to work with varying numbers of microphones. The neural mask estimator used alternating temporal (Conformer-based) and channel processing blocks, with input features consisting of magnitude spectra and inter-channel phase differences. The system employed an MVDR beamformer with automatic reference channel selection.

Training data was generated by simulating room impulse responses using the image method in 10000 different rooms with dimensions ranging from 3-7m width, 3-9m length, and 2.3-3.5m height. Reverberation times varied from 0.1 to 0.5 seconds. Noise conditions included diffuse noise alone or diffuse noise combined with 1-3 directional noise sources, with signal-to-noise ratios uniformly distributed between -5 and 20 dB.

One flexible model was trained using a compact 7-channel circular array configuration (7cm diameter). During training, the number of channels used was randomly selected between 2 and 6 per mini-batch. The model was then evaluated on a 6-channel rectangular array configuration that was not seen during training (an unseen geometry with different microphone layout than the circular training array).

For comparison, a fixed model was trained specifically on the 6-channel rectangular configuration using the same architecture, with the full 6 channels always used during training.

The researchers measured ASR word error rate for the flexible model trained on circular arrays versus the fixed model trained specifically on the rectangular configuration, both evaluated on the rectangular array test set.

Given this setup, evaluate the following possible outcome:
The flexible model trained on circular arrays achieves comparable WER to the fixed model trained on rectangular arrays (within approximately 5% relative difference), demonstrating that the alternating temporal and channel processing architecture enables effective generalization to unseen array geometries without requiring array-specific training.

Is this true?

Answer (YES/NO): YES